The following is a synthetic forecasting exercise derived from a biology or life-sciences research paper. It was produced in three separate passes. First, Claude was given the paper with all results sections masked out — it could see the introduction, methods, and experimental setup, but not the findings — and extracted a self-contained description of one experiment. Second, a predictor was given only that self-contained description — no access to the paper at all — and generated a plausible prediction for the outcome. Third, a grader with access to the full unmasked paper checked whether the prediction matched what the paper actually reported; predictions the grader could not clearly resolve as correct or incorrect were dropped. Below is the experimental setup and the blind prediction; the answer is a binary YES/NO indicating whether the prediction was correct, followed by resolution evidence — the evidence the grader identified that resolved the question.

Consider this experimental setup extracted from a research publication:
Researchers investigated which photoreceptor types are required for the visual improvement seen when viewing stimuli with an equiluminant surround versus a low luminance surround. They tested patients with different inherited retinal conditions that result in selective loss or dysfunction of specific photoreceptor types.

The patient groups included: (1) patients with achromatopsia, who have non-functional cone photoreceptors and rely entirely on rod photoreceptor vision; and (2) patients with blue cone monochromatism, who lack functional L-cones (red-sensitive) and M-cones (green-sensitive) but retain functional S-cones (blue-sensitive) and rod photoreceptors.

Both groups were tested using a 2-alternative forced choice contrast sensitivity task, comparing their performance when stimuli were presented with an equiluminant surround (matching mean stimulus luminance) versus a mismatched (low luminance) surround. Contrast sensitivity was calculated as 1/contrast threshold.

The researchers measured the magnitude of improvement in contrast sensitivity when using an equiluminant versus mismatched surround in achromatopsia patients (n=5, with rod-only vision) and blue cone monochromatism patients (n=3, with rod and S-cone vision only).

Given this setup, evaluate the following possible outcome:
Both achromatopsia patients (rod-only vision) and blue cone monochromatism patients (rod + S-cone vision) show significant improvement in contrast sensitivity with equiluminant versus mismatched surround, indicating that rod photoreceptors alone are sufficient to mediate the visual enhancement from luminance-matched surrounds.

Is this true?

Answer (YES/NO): NO